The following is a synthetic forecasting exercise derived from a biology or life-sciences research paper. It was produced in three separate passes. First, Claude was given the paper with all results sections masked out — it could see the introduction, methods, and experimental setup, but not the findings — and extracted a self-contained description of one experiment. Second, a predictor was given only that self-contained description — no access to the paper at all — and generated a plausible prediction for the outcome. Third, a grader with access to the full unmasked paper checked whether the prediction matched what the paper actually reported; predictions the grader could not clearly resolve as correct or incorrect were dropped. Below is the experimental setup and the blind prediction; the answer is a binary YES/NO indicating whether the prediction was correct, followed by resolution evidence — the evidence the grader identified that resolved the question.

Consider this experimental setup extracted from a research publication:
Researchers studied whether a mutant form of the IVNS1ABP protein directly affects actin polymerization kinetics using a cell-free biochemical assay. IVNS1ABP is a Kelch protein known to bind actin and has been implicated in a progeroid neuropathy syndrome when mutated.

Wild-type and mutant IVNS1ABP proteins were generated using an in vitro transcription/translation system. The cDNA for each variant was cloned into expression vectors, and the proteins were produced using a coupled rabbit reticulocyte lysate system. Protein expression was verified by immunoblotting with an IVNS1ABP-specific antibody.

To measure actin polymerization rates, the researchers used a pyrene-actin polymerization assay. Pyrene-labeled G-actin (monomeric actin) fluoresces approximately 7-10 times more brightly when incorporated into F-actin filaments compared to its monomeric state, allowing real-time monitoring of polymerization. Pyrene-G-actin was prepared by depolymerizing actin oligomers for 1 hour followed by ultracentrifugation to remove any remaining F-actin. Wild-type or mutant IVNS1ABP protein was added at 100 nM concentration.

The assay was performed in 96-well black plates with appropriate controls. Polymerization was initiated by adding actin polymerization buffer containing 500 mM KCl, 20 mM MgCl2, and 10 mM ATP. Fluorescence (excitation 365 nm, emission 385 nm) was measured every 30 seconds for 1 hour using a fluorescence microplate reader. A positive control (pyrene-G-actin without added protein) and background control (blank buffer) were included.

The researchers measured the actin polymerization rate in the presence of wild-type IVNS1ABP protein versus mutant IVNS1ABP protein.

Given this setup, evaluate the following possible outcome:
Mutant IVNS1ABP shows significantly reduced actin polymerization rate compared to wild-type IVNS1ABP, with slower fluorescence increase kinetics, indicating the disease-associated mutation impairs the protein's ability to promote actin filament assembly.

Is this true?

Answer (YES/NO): YES